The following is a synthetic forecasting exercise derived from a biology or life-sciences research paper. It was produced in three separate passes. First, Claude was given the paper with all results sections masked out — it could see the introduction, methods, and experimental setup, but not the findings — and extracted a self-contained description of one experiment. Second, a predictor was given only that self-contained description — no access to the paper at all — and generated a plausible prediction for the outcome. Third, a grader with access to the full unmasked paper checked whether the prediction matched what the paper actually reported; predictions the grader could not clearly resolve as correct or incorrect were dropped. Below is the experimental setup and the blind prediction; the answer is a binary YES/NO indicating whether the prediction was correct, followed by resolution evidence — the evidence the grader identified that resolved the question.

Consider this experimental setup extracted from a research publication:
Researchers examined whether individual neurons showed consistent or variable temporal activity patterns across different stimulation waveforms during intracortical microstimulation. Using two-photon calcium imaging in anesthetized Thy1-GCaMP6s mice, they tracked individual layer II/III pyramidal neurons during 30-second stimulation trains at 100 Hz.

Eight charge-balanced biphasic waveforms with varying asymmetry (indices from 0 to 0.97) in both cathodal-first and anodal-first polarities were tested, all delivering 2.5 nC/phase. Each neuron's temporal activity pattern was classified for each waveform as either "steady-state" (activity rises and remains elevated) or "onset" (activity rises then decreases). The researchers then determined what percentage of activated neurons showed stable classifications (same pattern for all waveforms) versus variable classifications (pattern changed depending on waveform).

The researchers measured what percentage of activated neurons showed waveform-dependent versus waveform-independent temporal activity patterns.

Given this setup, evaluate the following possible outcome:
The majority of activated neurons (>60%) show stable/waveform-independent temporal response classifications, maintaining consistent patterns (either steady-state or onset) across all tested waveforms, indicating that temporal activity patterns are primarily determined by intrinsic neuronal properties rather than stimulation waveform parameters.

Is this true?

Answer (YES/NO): NO